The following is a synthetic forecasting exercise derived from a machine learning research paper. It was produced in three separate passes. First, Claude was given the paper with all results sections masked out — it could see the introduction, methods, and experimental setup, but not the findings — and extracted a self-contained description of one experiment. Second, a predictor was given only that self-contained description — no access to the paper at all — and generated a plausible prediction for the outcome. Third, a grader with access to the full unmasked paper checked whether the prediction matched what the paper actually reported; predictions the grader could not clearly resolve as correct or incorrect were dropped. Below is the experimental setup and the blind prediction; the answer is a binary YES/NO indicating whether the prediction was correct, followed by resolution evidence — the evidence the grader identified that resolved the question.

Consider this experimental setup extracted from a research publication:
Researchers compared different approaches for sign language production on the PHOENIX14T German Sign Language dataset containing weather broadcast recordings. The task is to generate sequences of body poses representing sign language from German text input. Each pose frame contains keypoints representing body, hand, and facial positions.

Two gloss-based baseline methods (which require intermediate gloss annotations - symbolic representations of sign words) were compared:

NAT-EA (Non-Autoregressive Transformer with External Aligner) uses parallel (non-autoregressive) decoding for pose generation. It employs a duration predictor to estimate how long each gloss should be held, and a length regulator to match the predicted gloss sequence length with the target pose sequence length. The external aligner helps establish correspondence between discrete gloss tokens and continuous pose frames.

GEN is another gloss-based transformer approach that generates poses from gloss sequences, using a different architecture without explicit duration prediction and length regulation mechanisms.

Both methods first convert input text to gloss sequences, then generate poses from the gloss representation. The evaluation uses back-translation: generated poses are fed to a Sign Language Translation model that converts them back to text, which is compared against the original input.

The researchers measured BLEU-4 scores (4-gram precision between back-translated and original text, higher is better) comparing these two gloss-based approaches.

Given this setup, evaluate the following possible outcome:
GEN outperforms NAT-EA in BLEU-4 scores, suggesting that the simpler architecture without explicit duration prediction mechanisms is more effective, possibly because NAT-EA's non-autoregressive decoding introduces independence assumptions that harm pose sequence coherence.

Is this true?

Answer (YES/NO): NO